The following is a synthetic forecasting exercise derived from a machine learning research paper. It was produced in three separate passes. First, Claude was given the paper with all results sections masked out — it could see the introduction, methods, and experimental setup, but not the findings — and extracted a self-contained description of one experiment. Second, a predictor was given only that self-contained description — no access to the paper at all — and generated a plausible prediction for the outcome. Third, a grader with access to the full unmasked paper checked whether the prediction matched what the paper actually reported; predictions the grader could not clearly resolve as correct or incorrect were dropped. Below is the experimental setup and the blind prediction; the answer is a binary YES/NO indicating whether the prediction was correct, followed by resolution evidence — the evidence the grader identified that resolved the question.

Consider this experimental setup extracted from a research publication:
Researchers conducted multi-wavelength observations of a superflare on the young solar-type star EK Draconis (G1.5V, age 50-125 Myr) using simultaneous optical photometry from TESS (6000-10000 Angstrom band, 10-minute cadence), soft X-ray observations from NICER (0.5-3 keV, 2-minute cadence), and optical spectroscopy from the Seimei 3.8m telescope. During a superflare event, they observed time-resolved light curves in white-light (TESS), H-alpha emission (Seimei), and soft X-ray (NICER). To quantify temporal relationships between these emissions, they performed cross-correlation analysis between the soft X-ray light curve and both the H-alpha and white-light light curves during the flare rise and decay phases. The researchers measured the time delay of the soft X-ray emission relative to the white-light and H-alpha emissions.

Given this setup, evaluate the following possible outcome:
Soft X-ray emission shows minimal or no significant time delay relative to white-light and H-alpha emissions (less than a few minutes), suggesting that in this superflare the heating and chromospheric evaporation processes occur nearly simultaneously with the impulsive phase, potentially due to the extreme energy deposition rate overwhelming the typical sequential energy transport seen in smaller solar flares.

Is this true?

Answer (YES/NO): NO